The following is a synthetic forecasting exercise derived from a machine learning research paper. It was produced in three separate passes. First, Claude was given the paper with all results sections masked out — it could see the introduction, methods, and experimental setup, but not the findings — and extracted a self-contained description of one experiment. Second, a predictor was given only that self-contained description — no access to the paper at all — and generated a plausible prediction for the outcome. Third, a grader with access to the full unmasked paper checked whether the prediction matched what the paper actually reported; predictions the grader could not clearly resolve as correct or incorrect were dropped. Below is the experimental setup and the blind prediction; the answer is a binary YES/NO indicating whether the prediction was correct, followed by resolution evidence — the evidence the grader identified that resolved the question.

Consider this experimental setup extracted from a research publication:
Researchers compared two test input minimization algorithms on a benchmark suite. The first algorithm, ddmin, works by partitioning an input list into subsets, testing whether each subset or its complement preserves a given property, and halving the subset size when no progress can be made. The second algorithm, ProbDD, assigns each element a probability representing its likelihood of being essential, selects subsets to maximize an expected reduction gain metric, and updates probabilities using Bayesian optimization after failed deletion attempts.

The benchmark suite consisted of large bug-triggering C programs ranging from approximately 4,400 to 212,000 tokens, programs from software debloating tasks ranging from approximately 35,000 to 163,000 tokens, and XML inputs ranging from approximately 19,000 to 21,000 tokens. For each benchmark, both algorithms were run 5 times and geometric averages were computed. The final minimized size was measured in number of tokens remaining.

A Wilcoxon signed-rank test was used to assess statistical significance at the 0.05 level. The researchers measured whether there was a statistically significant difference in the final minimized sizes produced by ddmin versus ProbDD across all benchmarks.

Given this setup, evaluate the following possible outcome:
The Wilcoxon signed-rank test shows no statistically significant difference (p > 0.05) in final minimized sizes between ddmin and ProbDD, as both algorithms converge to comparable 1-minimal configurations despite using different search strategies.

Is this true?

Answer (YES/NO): NO